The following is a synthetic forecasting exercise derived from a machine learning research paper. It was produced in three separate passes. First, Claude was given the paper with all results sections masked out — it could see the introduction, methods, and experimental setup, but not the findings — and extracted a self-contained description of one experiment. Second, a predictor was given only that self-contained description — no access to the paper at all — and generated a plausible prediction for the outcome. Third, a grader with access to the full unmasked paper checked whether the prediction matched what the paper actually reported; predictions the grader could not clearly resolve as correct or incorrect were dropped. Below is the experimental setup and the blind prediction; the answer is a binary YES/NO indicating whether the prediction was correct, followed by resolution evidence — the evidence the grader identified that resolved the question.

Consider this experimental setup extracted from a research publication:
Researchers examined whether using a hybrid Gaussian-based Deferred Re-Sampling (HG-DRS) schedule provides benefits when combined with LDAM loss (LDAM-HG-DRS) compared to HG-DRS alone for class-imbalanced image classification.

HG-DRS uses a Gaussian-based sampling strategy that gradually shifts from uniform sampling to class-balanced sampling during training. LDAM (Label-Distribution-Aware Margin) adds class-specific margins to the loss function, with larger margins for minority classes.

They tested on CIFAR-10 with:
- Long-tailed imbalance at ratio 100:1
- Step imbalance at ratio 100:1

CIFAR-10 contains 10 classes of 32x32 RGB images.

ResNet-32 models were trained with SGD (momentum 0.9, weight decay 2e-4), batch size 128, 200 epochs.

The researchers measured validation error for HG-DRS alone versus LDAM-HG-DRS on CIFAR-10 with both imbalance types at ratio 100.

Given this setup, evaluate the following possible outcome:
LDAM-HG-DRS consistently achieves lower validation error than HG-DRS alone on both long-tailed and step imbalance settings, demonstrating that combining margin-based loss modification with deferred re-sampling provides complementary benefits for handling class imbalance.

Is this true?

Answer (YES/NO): YES